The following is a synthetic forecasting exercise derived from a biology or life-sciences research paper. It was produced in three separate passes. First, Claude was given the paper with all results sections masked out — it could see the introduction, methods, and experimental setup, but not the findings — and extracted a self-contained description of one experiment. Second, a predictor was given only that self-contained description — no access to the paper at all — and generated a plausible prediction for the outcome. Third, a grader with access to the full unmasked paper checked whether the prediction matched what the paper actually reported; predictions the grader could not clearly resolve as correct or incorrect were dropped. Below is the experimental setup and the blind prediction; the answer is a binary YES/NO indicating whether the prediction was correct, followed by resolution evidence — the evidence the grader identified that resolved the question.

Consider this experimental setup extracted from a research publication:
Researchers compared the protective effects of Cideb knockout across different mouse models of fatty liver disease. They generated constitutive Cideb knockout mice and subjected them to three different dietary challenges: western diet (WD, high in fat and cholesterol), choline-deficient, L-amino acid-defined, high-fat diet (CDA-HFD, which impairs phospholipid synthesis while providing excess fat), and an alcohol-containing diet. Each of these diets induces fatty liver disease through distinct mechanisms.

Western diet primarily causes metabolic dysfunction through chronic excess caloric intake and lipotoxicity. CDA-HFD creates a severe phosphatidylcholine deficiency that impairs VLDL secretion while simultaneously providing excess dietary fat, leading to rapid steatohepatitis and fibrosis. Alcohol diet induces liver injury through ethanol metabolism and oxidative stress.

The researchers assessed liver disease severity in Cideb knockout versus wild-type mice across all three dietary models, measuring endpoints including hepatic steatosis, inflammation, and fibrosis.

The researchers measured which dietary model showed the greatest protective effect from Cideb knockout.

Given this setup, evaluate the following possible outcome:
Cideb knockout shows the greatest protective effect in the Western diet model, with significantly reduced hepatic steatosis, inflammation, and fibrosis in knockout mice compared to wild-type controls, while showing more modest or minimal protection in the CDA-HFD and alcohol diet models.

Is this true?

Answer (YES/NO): NO